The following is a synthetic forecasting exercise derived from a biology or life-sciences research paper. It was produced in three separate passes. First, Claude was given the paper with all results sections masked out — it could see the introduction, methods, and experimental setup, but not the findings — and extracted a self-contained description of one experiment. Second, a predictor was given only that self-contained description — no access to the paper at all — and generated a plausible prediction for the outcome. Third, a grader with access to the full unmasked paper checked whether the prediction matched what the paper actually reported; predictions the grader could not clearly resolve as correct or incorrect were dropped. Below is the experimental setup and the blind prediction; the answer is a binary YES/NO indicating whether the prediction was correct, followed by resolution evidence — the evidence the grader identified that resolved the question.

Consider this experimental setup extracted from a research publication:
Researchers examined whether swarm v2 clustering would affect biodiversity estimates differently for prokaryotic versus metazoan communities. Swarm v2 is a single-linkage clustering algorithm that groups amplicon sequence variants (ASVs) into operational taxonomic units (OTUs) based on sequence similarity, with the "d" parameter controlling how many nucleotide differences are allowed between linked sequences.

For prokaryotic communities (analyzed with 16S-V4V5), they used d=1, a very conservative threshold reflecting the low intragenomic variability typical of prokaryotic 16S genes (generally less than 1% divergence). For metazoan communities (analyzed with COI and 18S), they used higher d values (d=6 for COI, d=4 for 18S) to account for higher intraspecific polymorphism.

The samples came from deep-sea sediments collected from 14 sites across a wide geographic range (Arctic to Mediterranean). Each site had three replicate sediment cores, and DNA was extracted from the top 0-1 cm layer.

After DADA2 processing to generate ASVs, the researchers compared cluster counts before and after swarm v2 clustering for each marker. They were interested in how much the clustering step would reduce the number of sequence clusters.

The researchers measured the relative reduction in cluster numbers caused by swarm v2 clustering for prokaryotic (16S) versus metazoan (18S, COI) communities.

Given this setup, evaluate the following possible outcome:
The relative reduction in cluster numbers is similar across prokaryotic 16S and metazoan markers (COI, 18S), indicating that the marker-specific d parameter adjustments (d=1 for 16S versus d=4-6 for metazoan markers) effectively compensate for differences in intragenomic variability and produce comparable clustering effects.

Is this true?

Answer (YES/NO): NO